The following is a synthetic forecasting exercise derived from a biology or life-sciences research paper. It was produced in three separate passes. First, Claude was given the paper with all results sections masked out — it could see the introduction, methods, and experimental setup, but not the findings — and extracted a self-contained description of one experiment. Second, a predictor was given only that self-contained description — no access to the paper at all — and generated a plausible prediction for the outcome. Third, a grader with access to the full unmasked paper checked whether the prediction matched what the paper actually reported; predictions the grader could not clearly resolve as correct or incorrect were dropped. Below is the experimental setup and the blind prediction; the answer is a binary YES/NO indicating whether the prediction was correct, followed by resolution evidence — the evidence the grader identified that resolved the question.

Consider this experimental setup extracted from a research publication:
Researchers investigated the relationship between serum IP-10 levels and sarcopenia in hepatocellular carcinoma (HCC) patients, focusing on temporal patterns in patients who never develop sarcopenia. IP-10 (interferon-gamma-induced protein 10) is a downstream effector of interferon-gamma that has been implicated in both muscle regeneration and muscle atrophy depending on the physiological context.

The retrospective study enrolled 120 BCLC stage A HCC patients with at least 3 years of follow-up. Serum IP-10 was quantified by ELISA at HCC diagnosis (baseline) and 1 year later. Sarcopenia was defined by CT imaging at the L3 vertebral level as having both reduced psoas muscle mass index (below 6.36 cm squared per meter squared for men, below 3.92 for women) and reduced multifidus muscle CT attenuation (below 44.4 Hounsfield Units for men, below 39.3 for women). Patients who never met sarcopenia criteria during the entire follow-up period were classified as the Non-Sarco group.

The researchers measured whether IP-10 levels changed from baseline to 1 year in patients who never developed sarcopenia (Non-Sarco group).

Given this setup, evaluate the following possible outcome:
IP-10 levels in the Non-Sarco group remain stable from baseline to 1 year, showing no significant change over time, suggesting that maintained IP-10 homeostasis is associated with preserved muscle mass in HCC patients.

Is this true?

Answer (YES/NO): NO